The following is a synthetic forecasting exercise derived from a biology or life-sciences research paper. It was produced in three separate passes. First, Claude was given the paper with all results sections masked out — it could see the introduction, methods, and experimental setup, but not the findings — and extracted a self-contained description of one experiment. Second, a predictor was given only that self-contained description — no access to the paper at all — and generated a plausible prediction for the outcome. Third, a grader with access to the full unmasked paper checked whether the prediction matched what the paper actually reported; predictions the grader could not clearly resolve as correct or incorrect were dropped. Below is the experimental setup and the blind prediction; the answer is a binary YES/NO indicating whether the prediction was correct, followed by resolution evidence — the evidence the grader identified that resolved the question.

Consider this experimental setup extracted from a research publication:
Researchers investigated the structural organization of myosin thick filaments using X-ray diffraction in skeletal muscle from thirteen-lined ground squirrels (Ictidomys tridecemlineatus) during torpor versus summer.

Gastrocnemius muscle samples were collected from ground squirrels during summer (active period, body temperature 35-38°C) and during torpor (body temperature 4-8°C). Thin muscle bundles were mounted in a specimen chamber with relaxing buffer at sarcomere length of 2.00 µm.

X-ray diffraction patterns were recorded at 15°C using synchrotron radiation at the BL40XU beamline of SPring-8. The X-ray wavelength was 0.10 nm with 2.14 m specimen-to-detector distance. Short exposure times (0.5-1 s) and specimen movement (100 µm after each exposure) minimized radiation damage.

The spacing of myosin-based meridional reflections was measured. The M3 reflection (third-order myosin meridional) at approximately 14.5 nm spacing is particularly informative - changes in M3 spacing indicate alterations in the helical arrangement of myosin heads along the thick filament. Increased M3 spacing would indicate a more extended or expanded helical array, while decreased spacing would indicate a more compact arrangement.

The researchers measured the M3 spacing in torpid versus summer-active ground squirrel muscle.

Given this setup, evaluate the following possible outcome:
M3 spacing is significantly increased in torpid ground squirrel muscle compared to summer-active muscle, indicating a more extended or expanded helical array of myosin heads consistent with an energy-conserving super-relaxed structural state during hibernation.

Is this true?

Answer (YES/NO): NO